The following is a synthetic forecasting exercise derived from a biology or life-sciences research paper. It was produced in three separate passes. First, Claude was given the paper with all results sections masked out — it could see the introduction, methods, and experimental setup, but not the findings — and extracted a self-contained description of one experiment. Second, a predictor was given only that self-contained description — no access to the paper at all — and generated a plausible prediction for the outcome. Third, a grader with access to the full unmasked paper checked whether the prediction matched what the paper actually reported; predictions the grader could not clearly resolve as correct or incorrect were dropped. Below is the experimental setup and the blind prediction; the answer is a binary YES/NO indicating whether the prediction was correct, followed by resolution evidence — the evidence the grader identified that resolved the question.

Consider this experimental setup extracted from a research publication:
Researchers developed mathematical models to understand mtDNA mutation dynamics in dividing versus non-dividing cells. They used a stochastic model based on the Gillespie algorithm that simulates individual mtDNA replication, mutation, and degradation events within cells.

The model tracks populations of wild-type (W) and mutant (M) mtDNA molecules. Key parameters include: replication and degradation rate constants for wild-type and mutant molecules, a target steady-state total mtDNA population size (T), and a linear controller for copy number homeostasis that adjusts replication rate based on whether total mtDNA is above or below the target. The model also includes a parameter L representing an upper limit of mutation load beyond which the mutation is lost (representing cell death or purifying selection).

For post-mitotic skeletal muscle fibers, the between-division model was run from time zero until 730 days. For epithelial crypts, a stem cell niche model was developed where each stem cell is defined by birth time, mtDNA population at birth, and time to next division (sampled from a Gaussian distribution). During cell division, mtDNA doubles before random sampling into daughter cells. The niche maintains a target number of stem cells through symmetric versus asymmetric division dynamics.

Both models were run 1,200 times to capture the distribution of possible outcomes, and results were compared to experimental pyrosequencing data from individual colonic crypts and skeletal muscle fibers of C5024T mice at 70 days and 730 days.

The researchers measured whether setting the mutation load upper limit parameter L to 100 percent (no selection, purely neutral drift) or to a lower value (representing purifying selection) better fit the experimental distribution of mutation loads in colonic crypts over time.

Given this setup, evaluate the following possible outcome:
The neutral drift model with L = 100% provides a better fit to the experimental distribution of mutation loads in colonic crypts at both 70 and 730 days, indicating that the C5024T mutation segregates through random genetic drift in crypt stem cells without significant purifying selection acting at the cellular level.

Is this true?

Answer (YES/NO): NO